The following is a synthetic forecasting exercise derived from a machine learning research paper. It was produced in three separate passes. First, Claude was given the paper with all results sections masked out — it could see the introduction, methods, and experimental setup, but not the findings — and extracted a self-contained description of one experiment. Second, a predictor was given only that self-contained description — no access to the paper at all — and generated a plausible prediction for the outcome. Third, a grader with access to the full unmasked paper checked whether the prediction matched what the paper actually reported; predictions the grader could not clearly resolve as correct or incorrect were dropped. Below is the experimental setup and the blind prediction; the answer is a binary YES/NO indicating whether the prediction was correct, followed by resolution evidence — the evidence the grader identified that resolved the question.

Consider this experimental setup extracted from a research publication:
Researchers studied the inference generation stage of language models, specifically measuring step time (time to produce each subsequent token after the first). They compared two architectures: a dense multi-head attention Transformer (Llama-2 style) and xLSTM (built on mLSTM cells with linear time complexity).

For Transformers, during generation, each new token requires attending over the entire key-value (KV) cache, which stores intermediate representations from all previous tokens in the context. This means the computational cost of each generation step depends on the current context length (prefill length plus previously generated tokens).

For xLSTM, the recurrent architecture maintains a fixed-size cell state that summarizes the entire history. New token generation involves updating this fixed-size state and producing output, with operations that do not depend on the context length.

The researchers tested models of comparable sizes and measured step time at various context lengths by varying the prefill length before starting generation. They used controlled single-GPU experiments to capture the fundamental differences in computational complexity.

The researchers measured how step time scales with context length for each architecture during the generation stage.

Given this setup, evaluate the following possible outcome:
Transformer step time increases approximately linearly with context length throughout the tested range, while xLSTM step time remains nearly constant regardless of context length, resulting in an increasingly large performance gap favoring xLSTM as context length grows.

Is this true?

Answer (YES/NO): YES